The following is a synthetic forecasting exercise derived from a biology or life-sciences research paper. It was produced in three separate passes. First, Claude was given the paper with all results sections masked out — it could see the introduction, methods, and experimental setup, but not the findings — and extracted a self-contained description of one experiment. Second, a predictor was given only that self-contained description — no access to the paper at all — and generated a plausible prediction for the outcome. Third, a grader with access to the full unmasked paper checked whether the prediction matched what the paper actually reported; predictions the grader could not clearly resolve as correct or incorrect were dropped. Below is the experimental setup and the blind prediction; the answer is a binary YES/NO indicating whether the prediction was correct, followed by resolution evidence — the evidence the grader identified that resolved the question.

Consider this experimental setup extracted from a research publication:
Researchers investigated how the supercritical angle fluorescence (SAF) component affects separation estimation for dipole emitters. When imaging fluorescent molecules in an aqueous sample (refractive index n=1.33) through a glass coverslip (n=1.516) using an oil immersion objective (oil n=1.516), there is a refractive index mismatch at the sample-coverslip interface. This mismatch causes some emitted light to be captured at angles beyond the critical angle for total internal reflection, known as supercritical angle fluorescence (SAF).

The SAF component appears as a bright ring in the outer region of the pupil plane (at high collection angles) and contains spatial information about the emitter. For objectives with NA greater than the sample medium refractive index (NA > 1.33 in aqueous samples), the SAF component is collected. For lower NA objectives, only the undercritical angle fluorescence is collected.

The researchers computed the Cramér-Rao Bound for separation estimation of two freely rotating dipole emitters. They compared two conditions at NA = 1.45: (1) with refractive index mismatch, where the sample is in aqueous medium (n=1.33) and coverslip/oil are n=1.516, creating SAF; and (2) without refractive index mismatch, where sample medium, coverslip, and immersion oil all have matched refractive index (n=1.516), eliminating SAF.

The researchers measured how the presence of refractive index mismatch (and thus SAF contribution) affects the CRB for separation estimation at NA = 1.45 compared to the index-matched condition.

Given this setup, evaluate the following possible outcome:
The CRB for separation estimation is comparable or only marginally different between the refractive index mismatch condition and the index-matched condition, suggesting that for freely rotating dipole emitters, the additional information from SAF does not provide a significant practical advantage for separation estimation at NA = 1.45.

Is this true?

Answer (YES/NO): YES